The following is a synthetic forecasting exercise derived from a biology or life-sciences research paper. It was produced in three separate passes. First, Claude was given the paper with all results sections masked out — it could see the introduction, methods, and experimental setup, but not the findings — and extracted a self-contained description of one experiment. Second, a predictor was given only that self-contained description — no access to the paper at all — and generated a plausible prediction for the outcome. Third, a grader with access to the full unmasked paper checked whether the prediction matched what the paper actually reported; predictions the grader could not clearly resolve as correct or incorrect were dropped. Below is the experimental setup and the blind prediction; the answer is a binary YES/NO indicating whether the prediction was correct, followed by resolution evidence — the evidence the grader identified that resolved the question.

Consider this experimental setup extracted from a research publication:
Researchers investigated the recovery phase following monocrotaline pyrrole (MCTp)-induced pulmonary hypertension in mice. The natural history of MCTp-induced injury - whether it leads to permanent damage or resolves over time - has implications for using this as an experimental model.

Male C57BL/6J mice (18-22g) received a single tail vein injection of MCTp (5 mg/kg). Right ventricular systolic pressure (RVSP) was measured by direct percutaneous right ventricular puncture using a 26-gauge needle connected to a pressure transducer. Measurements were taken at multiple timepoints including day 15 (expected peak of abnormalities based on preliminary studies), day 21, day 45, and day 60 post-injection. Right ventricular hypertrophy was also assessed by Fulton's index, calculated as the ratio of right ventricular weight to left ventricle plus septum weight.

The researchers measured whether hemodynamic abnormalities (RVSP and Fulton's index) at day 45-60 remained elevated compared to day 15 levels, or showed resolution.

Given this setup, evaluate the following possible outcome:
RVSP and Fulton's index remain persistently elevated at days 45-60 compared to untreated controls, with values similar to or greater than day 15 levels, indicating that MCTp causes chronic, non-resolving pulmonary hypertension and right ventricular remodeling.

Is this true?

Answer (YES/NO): NO